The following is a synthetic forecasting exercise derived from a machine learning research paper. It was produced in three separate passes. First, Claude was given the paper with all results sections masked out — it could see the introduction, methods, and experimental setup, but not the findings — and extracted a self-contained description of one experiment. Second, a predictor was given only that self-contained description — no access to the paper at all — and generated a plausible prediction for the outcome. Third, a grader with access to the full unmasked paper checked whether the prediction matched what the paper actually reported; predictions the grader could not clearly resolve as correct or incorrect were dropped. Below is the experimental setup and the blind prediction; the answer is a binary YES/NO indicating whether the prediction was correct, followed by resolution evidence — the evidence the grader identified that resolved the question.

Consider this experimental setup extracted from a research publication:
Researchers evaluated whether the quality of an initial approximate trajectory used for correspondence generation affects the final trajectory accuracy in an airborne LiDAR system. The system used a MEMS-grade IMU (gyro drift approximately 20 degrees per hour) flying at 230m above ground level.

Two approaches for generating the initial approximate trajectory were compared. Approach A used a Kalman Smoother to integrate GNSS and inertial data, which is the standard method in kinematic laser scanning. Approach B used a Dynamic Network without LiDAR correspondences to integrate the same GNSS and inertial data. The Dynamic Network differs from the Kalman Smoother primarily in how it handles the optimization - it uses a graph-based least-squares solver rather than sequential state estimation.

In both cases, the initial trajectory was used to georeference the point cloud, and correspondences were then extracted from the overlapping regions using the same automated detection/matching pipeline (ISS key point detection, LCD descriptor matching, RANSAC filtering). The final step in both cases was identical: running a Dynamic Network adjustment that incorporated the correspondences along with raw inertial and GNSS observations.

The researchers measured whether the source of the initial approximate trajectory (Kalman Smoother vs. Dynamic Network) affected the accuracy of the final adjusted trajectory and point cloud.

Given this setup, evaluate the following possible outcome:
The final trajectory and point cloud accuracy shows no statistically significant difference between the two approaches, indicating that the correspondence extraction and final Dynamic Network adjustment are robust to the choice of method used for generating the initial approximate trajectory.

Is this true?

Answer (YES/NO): YES